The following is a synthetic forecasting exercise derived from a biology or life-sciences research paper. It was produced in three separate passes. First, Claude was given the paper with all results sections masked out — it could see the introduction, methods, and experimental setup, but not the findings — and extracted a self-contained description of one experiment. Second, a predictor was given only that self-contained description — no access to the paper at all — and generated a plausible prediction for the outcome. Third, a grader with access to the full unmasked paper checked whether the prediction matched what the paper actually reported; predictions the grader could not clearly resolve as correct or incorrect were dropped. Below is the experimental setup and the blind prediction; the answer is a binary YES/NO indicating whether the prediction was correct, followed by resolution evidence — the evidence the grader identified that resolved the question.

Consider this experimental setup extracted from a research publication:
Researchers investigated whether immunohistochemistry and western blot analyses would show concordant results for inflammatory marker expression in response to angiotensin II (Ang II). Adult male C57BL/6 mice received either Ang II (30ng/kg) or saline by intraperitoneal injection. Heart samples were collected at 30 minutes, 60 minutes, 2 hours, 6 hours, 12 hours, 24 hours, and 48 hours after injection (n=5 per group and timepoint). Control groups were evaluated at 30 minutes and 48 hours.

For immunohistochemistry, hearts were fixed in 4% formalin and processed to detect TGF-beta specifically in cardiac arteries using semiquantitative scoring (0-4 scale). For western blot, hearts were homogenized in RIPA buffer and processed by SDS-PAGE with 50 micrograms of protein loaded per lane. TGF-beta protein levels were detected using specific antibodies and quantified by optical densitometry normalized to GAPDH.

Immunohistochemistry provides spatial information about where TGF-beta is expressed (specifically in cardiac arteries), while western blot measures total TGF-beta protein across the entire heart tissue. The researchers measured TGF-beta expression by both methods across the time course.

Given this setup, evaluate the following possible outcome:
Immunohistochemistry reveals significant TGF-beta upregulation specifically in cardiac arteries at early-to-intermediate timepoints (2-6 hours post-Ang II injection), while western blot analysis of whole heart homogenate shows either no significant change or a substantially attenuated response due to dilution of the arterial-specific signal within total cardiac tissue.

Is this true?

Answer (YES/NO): NO